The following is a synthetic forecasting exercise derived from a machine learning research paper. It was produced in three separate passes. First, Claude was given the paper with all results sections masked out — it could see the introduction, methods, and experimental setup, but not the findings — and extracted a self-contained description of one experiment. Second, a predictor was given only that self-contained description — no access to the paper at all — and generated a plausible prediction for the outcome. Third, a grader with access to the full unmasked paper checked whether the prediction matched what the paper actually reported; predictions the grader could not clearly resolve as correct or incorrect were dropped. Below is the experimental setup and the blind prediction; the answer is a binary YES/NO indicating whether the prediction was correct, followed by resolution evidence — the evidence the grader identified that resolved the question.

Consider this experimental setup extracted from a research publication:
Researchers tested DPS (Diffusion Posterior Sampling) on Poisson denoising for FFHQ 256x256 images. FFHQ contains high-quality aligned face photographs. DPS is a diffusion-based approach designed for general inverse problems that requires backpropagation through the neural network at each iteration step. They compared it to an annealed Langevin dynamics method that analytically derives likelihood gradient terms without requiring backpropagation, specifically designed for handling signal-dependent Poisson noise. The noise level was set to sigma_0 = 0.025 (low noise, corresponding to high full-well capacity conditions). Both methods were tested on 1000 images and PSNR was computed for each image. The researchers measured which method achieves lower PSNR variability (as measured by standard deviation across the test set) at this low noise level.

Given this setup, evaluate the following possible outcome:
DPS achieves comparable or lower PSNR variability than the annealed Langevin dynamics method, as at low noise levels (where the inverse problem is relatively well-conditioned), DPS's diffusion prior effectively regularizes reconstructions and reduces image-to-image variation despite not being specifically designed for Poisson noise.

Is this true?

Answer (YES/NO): NO